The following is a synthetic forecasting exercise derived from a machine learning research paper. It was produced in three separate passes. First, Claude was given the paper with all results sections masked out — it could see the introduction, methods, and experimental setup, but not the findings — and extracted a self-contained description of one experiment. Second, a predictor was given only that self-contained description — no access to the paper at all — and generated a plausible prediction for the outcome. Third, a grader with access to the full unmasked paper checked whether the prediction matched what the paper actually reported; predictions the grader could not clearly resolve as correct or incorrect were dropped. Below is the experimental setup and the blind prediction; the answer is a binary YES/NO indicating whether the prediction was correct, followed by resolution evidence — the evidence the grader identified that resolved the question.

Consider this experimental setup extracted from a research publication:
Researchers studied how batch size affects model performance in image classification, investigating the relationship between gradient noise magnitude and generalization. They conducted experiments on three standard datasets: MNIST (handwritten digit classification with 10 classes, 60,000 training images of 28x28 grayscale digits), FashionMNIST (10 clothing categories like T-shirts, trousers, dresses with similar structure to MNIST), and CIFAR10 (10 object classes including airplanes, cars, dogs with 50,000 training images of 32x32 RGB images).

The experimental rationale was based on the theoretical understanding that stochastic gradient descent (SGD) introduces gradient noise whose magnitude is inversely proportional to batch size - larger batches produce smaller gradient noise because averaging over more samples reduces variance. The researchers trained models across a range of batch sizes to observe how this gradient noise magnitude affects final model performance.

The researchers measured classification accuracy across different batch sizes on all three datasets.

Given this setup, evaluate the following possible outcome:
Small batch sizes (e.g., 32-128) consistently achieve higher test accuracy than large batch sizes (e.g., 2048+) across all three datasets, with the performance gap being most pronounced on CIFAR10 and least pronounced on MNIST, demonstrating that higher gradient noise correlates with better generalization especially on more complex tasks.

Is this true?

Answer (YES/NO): NO